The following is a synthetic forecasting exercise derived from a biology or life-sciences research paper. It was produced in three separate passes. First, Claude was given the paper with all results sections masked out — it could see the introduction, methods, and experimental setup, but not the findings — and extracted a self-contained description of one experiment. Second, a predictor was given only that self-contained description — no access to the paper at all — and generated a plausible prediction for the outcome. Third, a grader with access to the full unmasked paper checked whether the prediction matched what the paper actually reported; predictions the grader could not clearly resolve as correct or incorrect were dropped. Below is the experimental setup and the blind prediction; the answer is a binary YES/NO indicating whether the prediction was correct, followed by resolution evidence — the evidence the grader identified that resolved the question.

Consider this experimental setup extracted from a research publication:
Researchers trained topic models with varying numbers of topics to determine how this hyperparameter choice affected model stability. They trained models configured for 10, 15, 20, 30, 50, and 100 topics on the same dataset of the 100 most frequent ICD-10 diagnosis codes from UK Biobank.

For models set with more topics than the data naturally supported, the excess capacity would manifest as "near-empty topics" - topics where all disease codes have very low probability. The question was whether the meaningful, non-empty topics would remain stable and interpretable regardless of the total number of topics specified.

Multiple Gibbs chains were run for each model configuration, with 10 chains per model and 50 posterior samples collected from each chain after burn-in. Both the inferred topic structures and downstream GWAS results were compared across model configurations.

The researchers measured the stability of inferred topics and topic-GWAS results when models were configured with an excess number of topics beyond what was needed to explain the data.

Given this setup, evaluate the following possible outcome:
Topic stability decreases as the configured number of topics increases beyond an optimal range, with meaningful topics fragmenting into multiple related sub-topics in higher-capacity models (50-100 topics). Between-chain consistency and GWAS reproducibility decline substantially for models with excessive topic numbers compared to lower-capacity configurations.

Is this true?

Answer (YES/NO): NO